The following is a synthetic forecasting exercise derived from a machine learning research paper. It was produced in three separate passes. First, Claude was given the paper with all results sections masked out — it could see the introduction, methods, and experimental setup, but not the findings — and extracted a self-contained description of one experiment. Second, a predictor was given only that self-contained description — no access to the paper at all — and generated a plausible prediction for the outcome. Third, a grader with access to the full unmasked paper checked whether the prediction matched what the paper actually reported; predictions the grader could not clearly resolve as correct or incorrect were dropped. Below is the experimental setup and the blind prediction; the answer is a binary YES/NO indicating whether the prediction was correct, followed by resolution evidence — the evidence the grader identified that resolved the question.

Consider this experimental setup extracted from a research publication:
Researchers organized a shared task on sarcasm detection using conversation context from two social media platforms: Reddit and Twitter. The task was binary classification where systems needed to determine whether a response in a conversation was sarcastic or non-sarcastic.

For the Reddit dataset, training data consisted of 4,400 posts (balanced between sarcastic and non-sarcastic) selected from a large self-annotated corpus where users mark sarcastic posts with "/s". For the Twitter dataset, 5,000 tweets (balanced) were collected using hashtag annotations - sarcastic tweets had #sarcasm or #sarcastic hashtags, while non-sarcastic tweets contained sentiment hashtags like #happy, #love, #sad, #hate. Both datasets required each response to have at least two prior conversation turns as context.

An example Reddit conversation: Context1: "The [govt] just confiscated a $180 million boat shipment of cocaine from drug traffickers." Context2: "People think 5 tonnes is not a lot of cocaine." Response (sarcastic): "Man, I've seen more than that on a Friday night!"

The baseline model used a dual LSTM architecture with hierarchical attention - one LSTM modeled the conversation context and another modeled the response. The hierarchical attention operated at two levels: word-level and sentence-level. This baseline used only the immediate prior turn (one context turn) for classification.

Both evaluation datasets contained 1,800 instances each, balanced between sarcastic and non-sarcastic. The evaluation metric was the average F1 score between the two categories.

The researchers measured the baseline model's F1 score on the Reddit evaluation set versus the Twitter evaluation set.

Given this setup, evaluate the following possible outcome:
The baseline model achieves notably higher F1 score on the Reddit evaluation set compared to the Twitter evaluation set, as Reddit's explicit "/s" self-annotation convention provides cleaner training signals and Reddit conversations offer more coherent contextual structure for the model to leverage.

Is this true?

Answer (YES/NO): NO